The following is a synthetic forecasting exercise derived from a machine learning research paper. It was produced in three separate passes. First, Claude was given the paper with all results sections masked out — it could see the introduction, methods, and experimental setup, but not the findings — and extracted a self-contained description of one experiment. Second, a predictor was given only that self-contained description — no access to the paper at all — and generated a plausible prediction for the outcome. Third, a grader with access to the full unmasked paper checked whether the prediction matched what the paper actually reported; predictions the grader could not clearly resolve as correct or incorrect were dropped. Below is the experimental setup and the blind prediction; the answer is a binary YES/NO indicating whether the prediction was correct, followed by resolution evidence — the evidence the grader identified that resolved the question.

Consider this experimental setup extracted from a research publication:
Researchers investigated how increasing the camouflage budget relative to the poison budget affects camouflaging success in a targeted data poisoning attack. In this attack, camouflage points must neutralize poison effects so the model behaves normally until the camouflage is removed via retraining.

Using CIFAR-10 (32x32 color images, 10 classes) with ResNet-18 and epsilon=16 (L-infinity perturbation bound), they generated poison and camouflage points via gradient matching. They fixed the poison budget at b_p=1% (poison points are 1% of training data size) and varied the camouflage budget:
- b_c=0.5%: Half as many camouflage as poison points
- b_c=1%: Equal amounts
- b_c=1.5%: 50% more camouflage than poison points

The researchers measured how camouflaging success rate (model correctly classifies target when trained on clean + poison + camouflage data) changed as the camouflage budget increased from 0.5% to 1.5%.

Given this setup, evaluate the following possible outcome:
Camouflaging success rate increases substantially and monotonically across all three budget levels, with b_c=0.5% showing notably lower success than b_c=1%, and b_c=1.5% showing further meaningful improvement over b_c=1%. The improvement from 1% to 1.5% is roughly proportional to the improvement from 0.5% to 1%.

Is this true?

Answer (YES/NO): NO